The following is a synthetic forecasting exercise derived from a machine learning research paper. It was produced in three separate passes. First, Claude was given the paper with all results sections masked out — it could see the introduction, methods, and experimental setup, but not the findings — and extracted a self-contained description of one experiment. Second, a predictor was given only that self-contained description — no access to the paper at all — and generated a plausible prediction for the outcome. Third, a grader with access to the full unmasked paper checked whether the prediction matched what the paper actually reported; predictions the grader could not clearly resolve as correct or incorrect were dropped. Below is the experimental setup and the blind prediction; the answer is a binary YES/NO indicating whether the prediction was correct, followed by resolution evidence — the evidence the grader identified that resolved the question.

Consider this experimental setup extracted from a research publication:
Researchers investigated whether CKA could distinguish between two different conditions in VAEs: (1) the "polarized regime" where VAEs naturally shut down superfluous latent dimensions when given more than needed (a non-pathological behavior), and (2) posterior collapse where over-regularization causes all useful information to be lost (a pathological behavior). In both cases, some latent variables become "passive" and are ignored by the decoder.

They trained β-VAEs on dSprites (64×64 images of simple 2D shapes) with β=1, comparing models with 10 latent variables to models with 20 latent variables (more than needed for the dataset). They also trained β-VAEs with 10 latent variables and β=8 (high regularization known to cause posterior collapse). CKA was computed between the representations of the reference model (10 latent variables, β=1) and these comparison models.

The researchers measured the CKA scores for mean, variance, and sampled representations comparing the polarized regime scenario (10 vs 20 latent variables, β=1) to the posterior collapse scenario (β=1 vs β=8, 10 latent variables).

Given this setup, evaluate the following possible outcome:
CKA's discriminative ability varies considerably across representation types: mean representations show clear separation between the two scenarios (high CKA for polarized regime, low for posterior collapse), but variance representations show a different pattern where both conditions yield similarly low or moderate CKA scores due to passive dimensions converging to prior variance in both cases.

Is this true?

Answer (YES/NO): NO